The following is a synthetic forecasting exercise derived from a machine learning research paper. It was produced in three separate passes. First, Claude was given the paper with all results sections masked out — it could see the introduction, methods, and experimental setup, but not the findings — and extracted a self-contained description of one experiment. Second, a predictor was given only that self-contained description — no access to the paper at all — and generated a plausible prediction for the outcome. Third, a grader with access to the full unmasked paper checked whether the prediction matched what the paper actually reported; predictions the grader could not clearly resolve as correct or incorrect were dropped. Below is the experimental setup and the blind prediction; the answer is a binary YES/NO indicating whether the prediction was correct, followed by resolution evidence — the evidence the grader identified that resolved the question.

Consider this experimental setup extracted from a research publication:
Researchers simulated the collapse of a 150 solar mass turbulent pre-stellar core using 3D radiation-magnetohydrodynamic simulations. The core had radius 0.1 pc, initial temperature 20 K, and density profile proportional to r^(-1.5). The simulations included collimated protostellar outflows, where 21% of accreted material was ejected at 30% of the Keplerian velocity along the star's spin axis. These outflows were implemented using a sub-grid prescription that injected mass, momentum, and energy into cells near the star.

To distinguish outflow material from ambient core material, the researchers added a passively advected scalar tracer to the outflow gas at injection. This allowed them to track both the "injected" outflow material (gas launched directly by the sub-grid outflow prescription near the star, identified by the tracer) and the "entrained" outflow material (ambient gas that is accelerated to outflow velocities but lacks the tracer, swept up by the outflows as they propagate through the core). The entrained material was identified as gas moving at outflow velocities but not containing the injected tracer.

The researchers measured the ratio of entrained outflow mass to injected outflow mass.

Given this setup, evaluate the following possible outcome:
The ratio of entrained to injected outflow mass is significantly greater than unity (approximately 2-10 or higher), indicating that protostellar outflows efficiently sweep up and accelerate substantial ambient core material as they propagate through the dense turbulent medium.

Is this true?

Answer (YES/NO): YES